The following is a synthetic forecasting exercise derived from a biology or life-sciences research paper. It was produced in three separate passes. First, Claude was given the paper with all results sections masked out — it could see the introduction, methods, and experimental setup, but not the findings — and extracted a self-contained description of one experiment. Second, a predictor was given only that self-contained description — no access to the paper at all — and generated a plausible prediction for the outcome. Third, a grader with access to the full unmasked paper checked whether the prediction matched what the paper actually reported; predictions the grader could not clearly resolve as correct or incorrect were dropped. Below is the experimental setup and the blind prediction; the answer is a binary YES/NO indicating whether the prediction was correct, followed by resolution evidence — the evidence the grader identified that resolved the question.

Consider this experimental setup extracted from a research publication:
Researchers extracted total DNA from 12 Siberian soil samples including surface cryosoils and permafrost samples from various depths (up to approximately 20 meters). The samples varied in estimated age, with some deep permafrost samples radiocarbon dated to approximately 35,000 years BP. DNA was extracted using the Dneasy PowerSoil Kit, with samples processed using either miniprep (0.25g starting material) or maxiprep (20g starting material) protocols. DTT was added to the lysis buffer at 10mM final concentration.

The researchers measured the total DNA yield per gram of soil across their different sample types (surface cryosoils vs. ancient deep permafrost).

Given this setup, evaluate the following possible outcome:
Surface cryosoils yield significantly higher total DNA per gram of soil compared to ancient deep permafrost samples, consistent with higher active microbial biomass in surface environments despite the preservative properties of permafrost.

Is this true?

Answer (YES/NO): YES